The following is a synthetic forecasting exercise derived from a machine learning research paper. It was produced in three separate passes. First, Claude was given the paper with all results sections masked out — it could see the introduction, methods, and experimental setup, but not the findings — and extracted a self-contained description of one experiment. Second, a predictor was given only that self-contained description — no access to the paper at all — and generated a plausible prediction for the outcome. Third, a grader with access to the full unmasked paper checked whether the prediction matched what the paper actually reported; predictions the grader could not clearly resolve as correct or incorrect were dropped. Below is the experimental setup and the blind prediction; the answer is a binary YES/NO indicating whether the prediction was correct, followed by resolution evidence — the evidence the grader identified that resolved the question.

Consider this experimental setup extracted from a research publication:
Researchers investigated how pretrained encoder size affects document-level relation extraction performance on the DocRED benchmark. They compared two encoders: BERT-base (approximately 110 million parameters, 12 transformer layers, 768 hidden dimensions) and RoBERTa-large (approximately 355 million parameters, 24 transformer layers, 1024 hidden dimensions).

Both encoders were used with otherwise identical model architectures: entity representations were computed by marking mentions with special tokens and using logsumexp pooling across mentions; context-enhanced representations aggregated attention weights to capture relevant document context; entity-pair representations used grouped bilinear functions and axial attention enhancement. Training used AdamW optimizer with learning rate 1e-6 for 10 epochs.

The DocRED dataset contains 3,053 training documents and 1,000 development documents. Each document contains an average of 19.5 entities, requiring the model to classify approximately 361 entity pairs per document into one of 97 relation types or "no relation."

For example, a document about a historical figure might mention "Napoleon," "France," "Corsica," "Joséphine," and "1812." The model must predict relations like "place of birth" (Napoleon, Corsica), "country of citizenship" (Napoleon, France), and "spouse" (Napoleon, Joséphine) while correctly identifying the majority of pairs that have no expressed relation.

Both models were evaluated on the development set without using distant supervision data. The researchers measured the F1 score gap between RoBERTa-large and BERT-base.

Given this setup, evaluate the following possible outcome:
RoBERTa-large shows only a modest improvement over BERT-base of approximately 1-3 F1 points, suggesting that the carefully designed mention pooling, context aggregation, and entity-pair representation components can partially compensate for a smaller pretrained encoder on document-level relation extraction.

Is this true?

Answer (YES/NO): YES